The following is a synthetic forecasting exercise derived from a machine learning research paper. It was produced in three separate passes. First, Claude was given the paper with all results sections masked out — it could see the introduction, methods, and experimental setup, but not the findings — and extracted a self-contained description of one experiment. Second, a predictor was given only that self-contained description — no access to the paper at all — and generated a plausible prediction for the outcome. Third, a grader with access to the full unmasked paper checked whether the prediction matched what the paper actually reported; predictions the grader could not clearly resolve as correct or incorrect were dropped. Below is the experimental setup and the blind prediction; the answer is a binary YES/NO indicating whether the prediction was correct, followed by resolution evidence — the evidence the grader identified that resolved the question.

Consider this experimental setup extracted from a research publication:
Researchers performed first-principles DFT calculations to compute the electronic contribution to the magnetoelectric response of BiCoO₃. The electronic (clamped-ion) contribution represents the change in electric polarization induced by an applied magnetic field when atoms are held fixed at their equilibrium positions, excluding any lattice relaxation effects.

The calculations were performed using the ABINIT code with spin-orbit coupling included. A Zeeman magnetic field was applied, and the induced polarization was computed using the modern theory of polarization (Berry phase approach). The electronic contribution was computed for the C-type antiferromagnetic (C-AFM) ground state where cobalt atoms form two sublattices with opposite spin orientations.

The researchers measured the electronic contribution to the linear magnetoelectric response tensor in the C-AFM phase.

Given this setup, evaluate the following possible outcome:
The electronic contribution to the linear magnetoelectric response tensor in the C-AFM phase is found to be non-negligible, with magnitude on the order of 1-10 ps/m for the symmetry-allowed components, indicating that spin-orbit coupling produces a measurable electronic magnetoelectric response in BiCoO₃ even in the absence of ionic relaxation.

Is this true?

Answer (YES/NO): NO